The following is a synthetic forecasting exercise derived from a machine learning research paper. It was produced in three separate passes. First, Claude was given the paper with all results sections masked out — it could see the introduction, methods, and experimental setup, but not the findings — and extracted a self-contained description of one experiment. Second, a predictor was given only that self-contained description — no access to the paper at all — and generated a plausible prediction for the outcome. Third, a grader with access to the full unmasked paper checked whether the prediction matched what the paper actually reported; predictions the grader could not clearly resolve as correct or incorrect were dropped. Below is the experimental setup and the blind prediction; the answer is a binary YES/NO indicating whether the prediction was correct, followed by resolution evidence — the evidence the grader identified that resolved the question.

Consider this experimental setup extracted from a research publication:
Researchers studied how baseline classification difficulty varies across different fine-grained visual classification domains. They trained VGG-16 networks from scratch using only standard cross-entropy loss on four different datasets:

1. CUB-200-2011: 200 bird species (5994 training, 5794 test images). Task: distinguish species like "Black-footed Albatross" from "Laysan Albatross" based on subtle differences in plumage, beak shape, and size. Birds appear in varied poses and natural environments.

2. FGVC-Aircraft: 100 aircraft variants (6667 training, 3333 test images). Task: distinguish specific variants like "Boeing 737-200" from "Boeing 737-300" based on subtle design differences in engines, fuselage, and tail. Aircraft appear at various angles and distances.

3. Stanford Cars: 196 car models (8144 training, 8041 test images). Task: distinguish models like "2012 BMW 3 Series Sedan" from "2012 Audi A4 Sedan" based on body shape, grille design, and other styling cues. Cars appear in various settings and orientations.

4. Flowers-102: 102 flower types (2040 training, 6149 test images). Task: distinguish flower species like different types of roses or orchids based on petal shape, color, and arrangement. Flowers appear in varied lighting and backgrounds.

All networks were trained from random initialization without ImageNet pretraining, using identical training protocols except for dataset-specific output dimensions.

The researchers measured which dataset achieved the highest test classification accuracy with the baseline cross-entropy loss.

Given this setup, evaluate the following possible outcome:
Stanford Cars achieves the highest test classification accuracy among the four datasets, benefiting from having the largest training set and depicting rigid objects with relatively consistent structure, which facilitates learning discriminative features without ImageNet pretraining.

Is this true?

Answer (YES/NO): NO